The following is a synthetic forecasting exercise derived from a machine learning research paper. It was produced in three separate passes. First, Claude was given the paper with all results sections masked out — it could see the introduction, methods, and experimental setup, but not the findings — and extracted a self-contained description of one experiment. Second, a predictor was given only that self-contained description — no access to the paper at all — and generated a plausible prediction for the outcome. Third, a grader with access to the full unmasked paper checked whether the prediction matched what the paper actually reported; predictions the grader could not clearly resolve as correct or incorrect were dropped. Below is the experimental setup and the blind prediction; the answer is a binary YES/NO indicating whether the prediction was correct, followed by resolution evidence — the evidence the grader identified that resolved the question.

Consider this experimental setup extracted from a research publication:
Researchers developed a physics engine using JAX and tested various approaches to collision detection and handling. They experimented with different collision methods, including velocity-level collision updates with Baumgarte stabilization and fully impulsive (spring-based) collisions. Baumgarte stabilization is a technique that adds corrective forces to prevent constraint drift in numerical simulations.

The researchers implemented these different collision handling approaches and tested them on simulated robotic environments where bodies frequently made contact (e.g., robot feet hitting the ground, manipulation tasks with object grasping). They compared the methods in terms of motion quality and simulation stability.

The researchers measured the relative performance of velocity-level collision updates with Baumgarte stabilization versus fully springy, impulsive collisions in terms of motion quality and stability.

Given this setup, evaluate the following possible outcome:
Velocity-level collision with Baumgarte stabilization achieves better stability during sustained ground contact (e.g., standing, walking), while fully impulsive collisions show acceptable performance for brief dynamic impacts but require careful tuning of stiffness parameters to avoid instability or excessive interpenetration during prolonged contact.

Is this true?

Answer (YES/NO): NO